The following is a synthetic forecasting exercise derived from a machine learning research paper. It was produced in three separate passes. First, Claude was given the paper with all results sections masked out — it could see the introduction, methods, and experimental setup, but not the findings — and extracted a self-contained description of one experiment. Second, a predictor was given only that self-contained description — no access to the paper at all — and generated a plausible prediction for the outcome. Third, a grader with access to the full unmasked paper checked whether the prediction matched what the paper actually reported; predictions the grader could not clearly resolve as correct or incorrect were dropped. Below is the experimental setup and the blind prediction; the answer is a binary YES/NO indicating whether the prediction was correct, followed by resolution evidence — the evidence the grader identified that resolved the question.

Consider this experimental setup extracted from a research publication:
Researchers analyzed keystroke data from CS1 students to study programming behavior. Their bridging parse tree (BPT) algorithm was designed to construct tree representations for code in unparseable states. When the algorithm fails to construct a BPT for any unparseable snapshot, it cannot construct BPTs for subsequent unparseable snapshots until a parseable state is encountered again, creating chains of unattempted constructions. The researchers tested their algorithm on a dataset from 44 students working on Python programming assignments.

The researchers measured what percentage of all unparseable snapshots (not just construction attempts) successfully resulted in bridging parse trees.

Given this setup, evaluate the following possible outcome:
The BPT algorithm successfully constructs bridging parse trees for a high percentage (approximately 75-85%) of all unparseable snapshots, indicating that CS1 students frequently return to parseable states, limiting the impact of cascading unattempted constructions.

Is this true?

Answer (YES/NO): NO